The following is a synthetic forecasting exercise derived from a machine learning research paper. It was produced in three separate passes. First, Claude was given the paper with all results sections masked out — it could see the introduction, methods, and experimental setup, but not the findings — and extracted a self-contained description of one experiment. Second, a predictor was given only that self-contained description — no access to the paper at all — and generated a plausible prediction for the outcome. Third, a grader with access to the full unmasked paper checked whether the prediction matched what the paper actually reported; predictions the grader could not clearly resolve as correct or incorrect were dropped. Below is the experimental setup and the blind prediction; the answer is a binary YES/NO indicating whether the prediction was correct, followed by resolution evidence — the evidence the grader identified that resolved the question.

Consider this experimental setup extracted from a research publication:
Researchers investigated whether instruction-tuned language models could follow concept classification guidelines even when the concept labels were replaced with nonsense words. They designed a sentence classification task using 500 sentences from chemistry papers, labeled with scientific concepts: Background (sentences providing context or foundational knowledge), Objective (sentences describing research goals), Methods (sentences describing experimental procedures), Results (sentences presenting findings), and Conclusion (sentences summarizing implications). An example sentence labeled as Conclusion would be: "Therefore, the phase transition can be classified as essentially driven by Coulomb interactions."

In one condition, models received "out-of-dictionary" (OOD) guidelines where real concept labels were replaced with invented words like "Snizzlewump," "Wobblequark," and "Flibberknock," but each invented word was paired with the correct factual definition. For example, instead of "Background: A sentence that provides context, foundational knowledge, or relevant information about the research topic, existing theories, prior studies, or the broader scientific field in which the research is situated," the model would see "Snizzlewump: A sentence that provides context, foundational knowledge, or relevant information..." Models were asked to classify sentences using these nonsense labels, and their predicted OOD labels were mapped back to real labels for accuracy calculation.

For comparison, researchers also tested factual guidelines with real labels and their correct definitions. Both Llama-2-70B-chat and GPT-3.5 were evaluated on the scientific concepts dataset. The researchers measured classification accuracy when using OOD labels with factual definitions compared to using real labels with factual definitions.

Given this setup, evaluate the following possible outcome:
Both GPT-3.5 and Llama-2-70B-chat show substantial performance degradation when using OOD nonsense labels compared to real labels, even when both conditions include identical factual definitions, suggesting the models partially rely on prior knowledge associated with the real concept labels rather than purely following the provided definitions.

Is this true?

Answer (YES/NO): NO